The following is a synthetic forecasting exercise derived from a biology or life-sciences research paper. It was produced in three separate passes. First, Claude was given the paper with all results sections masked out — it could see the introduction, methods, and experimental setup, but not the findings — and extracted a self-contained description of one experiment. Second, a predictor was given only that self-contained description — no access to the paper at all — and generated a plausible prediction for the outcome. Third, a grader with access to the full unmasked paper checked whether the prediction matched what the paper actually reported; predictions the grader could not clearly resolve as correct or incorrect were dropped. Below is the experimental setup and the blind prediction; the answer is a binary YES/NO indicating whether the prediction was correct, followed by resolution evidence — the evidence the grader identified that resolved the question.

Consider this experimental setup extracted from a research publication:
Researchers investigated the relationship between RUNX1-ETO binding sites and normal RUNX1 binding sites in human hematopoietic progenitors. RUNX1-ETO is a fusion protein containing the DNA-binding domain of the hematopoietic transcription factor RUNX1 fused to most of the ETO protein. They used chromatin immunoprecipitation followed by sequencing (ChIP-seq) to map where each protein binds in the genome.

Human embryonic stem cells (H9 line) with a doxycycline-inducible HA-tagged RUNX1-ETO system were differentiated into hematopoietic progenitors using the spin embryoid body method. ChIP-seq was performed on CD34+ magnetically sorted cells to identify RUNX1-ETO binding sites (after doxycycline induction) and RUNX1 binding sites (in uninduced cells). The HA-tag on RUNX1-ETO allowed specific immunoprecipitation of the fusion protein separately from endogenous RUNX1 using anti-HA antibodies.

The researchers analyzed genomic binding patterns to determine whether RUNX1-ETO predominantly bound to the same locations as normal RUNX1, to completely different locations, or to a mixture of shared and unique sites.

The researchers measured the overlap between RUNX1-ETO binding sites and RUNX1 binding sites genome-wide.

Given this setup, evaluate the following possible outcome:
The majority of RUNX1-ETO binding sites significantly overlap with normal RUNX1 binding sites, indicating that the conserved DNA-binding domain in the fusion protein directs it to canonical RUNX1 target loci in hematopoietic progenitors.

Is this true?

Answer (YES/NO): YES